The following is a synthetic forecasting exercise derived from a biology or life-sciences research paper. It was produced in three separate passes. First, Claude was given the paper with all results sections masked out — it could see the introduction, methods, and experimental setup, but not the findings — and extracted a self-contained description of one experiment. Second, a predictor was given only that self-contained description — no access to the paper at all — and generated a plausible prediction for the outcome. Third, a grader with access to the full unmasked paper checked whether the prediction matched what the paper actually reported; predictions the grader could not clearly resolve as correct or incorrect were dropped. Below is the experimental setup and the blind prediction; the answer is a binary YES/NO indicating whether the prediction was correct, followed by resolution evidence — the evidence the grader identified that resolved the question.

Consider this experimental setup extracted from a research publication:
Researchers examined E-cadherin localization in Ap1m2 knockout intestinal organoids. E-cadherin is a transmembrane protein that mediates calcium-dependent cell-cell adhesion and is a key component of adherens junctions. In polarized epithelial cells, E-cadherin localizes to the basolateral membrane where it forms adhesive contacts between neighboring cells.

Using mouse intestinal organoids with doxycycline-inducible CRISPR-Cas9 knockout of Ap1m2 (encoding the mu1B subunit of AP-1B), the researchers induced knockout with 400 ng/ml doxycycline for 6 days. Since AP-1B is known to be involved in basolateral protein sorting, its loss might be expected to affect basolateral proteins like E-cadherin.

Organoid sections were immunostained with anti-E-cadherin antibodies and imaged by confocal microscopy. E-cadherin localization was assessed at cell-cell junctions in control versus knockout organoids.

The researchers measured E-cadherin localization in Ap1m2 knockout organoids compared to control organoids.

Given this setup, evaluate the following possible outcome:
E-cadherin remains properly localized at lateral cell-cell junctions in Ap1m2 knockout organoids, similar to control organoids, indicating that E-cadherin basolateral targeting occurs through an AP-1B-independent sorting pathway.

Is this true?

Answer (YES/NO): YES